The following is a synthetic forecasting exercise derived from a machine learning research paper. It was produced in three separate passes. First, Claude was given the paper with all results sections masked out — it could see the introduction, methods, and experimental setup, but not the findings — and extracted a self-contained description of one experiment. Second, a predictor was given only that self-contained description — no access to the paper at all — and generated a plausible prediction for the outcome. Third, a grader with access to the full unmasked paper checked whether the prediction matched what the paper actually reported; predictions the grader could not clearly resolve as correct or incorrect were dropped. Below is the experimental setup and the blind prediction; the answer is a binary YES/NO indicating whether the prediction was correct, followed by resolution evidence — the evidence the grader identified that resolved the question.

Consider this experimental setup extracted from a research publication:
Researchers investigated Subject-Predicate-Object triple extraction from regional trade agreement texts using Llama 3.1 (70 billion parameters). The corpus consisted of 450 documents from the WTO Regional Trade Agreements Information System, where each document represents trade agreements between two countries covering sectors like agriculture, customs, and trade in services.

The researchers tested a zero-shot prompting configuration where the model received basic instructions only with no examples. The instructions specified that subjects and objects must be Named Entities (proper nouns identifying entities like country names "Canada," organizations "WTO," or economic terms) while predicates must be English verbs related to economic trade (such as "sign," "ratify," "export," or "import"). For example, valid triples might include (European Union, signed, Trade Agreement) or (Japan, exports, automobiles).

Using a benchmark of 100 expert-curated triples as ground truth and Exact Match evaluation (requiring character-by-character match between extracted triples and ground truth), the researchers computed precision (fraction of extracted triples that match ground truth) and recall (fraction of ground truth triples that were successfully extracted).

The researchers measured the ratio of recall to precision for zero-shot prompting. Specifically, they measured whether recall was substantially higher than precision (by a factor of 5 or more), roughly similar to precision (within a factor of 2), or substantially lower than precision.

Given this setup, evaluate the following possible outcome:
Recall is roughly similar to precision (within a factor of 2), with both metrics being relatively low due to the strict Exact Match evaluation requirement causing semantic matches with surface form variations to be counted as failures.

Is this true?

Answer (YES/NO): NO